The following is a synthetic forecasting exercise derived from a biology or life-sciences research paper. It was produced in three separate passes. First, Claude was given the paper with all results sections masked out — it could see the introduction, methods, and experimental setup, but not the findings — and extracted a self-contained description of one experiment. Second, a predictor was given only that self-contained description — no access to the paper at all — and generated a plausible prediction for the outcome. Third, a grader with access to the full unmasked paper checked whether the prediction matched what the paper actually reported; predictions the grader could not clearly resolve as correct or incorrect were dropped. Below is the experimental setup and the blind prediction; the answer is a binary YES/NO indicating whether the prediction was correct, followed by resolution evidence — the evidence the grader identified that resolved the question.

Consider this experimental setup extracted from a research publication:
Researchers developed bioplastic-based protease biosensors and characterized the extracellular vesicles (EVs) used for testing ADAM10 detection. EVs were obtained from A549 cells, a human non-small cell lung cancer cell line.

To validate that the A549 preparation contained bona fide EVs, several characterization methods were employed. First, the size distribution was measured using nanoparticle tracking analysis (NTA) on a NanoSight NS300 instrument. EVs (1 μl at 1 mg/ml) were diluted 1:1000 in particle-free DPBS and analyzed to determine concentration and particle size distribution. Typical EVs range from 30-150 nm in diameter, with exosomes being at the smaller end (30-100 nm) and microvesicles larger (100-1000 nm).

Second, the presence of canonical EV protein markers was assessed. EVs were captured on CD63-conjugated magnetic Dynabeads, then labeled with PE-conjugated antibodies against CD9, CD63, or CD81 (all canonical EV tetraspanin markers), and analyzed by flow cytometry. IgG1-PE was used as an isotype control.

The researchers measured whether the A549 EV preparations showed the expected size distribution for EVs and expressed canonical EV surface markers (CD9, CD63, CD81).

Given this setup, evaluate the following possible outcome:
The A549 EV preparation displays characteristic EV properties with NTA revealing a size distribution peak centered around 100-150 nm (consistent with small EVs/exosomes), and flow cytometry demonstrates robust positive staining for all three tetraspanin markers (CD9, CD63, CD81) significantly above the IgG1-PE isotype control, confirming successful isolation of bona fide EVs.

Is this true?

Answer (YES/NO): NO